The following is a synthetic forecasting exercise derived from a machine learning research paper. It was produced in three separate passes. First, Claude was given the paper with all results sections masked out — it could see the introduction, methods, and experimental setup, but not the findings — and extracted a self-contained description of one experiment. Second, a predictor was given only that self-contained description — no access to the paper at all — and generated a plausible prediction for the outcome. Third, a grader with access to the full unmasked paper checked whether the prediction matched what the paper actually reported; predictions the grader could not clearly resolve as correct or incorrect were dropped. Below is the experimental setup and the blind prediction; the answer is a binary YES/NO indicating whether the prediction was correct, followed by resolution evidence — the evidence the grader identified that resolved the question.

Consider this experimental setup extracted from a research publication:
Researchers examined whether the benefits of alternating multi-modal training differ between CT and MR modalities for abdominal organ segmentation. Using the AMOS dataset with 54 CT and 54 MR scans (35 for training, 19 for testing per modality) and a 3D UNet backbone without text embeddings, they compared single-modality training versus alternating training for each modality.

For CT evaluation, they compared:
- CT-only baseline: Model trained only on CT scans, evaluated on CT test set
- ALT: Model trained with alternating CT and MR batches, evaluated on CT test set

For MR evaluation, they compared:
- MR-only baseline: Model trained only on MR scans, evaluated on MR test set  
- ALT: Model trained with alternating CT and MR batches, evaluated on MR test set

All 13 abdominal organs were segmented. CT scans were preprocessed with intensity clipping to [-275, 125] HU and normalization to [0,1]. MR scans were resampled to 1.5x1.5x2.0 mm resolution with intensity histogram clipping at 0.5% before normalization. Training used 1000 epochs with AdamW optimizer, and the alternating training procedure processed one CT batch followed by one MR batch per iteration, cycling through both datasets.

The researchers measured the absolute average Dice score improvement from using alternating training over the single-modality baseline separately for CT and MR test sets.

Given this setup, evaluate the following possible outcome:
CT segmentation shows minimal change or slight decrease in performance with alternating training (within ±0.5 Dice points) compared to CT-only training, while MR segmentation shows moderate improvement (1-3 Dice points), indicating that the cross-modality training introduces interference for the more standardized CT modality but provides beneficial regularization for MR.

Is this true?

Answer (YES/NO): NO